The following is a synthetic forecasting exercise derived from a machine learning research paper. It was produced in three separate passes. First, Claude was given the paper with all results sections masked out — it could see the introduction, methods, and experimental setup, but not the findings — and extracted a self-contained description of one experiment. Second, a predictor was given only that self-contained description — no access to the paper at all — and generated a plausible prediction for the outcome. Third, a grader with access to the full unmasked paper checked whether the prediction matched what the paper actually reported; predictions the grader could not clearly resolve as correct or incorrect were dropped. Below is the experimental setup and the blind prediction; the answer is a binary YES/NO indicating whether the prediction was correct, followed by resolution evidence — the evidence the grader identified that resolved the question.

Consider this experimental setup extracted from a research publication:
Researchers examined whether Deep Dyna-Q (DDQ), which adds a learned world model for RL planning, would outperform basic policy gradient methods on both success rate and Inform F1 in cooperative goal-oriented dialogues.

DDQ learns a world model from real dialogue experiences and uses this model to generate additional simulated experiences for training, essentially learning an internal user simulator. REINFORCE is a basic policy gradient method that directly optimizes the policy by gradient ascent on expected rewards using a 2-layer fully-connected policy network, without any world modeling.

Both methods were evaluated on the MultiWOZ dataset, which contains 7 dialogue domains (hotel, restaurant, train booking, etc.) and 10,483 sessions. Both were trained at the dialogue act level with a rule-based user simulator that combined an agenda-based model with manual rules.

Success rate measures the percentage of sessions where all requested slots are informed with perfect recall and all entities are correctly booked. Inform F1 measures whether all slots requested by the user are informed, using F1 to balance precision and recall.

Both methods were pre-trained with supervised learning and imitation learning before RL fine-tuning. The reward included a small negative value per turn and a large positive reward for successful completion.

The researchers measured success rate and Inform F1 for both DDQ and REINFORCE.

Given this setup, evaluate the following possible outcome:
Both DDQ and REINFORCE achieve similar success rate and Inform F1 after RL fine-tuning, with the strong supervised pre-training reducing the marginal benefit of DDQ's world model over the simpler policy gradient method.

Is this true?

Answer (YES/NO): NO